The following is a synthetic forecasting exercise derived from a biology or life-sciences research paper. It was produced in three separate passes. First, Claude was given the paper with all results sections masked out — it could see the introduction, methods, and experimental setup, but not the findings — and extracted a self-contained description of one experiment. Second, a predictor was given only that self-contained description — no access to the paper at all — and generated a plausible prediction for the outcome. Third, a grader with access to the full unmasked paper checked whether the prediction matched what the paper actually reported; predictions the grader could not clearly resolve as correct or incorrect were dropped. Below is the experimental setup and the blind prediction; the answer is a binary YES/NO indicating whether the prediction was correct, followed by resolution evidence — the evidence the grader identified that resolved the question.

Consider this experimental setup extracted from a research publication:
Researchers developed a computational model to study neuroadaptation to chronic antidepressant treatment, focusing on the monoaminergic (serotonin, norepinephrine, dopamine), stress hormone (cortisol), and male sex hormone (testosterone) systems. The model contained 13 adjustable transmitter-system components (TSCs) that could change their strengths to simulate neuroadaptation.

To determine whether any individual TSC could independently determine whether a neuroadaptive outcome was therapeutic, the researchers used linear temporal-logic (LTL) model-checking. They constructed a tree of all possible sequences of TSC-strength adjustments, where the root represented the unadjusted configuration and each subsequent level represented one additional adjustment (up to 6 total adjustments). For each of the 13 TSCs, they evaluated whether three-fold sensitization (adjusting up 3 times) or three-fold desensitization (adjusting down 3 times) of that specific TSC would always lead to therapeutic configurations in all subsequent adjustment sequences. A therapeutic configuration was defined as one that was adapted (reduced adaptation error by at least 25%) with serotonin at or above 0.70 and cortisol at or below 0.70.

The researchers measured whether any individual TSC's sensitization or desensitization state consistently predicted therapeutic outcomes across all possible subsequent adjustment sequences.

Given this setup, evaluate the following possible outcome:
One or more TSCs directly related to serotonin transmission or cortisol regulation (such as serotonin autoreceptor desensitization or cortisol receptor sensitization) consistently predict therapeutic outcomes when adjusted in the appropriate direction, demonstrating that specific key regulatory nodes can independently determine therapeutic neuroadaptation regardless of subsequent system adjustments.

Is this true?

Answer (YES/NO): NO